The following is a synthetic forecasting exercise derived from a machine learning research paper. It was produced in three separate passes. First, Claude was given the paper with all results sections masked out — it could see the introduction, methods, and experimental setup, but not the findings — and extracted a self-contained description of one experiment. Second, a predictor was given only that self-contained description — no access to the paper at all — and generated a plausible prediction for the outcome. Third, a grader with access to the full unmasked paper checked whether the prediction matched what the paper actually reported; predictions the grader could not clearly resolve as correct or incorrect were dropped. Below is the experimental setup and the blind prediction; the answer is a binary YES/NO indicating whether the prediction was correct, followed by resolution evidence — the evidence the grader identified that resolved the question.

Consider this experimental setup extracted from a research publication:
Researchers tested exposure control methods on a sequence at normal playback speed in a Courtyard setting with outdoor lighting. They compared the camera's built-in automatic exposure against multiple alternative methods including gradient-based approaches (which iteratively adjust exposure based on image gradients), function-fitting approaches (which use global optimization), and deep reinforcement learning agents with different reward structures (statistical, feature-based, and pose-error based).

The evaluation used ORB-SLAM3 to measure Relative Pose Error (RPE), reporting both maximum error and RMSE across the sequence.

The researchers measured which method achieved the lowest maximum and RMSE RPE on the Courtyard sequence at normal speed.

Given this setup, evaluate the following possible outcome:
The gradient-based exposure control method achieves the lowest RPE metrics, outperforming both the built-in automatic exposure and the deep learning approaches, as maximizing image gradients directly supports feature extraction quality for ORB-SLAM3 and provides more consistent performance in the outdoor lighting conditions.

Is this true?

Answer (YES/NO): NO